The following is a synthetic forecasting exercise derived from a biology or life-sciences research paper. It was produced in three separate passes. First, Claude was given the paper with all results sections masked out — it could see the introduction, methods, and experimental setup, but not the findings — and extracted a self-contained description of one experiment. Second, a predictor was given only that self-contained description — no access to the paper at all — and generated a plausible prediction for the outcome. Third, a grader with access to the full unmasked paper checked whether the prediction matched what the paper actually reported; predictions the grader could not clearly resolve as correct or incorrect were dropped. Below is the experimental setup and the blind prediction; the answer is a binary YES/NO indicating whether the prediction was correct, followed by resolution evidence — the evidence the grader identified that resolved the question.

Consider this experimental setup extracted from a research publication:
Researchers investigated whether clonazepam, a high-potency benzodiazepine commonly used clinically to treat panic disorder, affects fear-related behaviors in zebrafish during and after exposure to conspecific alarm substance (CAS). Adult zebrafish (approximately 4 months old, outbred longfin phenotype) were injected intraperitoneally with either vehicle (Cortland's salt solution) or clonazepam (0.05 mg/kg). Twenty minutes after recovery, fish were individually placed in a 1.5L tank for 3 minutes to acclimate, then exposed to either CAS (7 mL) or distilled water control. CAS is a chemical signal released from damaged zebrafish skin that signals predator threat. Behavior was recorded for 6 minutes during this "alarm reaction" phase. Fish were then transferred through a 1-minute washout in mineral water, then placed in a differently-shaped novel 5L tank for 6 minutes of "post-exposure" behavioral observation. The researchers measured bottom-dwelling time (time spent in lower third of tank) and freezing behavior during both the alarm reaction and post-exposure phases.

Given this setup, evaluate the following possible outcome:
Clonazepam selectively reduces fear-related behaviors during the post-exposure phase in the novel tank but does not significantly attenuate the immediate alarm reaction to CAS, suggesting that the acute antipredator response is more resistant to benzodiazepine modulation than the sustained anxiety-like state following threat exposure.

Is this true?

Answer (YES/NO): NO